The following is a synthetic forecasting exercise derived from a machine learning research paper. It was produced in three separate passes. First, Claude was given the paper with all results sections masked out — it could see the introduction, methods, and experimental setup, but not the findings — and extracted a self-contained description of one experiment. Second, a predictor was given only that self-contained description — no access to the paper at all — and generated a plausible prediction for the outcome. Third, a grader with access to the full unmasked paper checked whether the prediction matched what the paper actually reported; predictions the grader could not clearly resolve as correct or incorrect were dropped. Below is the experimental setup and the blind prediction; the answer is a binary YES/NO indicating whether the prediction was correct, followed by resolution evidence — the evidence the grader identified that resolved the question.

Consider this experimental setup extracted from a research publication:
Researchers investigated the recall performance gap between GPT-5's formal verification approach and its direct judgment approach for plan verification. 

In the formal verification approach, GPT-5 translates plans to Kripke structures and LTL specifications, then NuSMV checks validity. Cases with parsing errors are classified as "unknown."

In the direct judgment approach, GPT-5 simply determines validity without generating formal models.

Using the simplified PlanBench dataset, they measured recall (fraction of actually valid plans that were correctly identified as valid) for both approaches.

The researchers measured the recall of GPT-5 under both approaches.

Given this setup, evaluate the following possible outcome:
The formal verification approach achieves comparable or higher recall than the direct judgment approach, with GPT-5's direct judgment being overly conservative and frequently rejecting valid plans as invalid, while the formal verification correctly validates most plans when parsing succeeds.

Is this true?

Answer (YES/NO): NO